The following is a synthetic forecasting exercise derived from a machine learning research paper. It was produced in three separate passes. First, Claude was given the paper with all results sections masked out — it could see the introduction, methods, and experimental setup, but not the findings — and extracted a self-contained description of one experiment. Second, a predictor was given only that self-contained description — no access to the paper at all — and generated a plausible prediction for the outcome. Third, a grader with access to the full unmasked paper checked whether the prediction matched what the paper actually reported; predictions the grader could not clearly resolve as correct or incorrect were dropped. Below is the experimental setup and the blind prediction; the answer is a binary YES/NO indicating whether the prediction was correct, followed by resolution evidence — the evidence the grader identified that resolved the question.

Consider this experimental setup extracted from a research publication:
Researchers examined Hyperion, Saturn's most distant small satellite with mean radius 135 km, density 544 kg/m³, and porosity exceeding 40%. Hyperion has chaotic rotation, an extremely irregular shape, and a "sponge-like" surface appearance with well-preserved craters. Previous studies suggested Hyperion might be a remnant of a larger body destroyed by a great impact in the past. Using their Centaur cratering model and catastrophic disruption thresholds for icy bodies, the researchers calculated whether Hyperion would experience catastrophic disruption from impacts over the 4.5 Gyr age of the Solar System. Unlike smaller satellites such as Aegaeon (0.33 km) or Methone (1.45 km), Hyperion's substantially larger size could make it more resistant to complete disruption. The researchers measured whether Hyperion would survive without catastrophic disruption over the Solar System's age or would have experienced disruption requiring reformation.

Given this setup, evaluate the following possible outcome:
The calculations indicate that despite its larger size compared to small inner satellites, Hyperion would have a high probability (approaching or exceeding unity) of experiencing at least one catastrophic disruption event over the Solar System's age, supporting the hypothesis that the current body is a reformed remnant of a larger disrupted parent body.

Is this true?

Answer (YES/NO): NO